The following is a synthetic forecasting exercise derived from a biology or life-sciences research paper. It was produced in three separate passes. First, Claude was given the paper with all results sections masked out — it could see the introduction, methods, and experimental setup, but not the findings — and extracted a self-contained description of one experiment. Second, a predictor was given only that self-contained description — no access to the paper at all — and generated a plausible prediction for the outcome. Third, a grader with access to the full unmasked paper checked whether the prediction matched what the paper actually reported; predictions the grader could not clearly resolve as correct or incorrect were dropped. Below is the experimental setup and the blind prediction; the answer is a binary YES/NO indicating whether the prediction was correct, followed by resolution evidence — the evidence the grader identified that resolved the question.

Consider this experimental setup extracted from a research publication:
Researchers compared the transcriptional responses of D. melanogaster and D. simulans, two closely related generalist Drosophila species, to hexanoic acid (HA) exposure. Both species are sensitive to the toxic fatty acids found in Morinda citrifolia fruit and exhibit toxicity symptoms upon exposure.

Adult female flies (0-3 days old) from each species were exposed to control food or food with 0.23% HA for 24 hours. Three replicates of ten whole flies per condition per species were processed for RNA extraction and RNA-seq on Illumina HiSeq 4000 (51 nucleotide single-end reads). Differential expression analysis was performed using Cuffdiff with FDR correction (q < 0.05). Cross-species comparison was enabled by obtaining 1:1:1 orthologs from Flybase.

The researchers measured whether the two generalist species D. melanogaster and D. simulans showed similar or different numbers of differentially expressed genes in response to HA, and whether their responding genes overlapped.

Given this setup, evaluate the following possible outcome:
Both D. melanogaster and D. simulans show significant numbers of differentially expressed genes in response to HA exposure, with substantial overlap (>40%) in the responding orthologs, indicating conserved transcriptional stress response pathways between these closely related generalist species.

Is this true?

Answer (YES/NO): NO